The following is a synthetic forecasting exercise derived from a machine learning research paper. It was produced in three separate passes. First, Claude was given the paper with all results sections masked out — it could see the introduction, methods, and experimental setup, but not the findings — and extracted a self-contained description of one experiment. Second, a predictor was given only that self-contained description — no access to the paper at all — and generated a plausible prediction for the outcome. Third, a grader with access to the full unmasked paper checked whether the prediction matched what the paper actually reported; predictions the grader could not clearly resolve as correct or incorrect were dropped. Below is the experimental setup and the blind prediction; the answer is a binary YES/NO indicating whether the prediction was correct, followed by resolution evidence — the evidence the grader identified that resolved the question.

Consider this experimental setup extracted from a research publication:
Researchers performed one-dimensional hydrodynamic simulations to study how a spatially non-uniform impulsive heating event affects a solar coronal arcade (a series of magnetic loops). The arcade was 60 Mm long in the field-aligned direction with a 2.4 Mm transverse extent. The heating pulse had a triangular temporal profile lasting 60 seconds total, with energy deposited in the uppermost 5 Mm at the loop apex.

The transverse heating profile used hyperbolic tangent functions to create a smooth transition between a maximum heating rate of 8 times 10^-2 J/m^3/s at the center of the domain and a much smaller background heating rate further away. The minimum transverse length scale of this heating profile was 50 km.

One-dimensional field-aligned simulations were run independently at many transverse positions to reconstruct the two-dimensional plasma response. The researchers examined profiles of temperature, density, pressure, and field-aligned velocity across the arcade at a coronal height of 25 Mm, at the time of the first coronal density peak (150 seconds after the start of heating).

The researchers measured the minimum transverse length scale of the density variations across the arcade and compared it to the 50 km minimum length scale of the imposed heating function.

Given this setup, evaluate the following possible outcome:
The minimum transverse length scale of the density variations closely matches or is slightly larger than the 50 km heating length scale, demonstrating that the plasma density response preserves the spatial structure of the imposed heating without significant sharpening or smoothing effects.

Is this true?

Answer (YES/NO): NO